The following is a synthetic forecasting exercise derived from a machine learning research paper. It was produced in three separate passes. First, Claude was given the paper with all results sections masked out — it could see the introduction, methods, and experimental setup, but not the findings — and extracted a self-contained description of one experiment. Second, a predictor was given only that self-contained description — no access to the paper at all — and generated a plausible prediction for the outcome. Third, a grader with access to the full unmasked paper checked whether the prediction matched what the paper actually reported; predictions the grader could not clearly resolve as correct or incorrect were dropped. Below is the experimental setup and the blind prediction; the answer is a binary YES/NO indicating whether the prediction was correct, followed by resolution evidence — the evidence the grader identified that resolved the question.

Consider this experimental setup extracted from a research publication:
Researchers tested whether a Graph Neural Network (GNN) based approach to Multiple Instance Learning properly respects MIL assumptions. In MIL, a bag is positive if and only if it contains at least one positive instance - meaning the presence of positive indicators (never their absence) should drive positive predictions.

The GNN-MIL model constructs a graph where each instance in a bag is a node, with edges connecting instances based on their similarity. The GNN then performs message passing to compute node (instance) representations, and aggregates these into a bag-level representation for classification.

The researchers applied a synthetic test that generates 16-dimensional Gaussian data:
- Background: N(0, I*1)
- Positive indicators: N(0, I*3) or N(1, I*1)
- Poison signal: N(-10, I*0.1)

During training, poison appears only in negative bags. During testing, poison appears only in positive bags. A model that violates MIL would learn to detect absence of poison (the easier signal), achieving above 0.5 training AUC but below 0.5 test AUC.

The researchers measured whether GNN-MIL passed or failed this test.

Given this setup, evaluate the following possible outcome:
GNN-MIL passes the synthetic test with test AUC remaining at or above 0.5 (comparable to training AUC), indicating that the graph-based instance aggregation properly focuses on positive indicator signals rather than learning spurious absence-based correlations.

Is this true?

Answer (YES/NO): NO